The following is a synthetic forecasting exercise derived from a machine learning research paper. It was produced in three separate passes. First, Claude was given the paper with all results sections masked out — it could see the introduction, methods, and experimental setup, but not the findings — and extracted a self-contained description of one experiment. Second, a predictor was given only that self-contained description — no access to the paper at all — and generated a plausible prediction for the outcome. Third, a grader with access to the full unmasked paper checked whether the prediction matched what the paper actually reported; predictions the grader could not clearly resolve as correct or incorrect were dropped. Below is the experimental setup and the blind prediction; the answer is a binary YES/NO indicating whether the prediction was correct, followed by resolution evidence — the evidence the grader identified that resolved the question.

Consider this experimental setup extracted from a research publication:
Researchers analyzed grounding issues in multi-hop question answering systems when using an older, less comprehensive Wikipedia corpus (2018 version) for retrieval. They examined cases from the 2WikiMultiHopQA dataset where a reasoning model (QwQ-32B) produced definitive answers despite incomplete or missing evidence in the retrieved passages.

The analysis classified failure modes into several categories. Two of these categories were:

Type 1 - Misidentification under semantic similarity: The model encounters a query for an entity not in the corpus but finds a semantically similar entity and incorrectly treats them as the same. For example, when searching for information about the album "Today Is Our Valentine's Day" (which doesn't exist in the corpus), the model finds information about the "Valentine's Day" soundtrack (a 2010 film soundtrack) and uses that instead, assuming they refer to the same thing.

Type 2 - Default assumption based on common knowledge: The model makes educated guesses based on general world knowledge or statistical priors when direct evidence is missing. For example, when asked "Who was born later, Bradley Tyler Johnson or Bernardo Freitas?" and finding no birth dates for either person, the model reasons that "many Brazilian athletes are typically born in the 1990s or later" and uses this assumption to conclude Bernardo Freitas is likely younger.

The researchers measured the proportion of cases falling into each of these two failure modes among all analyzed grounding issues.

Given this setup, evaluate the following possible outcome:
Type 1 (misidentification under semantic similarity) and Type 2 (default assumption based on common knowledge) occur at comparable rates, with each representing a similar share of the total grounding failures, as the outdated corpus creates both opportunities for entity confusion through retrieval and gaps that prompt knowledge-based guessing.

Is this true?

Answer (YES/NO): NO